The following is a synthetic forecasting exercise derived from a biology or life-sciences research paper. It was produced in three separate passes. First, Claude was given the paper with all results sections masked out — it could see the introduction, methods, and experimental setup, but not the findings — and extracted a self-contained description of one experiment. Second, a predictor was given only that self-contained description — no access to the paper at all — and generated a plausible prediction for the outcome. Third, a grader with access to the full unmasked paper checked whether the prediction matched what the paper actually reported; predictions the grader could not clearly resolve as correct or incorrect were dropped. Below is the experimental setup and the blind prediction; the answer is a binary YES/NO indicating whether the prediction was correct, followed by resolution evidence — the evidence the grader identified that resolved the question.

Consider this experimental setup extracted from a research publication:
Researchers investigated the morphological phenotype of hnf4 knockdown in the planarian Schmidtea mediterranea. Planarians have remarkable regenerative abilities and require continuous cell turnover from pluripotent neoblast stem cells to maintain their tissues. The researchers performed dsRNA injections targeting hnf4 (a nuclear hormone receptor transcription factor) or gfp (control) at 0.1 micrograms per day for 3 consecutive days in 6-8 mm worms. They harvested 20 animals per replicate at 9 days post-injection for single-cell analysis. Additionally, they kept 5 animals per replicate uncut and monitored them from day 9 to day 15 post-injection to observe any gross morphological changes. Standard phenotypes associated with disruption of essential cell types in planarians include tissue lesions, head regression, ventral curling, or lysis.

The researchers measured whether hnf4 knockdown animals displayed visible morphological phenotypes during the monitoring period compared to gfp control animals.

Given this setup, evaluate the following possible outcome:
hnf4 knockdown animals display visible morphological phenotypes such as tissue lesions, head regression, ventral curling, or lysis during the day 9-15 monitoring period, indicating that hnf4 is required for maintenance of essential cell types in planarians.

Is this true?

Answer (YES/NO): YES